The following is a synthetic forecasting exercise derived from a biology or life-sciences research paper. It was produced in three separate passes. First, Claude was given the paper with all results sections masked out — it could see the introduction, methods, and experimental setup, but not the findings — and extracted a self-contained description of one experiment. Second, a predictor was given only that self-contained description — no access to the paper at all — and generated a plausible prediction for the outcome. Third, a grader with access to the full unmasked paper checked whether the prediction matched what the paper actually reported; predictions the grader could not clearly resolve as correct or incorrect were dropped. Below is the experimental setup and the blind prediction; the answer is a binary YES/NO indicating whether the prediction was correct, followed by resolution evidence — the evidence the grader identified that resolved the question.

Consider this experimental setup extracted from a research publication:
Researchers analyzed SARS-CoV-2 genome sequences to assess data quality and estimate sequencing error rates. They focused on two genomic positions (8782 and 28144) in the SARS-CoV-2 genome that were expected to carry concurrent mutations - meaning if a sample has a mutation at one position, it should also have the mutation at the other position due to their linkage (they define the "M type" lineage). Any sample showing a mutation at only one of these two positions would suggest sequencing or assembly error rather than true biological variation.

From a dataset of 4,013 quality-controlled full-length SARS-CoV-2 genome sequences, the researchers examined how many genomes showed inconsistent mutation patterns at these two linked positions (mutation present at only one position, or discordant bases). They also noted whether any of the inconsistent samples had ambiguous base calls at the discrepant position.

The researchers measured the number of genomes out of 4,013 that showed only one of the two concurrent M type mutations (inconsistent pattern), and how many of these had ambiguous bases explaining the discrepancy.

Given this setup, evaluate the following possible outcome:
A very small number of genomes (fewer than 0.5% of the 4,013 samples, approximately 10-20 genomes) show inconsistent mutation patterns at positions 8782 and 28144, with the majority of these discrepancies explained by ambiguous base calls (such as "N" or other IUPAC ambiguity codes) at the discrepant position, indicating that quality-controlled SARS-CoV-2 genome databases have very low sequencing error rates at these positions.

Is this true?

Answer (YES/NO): NO